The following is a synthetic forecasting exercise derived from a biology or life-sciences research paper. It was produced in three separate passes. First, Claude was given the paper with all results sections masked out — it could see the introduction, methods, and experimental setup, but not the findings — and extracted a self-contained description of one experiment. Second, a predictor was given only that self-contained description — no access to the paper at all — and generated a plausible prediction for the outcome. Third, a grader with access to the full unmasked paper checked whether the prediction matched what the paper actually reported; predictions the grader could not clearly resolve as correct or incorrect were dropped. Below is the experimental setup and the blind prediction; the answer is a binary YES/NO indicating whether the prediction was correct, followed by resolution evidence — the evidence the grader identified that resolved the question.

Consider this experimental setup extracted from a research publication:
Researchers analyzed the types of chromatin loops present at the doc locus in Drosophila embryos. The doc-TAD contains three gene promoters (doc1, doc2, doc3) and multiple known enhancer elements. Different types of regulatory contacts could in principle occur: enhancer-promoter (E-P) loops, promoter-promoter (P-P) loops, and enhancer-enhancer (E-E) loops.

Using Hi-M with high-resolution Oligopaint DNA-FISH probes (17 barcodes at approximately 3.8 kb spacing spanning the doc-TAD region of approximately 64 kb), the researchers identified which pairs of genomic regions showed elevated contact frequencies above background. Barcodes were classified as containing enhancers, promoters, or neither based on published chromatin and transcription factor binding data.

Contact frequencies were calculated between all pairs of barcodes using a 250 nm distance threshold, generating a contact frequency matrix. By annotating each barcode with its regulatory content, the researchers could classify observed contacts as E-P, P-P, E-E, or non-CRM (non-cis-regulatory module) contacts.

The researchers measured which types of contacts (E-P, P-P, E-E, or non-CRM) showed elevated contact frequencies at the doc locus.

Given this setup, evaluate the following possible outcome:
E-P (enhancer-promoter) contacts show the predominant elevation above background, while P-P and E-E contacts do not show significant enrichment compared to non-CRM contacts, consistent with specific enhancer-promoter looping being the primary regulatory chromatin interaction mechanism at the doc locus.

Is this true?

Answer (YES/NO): NO